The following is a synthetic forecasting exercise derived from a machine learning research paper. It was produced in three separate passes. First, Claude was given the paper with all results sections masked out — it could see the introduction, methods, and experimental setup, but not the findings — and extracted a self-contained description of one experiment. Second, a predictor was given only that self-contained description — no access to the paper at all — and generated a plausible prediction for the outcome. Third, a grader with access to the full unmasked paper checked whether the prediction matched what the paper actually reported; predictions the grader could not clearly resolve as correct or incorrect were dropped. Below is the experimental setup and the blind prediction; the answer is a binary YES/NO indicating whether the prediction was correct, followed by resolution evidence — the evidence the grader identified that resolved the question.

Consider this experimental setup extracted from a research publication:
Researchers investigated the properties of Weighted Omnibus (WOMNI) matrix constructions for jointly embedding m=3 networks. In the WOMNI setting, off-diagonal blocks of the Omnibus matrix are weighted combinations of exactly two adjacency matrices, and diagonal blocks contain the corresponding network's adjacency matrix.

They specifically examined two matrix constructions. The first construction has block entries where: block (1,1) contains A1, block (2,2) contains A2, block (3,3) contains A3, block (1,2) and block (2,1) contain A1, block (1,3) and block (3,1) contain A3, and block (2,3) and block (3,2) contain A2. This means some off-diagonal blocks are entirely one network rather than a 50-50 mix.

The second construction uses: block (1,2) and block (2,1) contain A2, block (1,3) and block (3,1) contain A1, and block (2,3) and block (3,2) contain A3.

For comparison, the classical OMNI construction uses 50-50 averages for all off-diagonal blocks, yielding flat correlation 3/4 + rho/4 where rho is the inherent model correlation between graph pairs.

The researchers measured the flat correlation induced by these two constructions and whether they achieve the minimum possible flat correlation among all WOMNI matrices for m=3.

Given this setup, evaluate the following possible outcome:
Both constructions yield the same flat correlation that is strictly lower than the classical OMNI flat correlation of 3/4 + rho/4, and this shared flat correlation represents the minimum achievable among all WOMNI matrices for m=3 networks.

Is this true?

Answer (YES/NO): YES